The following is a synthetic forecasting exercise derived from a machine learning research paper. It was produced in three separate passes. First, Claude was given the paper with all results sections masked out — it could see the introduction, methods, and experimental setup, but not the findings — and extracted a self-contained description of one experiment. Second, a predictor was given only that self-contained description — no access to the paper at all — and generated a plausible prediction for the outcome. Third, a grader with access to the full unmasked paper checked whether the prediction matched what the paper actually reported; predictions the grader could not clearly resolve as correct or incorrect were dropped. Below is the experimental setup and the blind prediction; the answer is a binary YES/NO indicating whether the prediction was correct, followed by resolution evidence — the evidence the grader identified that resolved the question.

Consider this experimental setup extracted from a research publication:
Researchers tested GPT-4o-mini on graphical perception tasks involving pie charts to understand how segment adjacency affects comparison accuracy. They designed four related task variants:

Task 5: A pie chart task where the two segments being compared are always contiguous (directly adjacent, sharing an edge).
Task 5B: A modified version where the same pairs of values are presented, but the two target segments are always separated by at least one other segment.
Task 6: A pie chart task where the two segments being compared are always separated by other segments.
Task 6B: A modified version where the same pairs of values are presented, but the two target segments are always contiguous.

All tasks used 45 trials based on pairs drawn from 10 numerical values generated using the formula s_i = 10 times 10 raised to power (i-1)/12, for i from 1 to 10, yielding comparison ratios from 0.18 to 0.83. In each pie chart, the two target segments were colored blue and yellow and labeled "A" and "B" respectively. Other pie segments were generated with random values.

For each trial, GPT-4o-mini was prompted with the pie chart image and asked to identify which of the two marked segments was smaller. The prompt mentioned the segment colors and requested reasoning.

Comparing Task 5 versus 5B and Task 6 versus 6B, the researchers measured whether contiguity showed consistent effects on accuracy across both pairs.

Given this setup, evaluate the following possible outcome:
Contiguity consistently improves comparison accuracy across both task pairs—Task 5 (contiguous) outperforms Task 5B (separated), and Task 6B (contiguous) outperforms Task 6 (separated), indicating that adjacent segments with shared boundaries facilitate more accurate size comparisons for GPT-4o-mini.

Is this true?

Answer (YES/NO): NO